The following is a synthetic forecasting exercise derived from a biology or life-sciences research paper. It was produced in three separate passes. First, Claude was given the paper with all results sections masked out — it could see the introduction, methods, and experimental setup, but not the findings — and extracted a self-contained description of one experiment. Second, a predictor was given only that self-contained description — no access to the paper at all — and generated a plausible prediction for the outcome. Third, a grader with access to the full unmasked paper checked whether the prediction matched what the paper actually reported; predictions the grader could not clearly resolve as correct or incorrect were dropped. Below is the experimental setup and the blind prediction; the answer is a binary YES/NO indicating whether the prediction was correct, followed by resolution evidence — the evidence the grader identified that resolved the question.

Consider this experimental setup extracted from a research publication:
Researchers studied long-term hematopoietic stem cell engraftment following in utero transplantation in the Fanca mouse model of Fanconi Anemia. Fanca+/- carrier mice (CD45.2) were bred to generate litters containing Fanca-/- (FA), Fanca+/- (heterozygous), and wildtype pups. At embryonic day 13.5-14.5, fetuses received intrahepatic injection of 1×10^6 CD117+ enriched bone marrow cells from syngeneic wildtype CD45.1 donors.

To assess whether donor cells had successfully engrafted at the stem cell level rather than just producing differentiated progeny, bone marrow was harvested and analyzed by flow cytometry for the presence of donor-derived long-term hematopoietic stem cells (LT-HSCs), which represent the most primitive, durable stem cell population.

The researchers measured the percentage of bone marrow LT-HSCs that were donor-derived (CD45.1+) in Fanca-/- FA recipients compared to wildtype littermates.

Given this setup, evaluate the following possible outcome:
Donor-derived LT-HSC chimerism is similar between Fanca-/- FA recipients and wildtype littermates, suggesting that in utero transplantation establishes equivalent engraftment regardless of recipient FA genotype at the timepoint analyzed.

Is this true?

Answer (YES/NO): NO